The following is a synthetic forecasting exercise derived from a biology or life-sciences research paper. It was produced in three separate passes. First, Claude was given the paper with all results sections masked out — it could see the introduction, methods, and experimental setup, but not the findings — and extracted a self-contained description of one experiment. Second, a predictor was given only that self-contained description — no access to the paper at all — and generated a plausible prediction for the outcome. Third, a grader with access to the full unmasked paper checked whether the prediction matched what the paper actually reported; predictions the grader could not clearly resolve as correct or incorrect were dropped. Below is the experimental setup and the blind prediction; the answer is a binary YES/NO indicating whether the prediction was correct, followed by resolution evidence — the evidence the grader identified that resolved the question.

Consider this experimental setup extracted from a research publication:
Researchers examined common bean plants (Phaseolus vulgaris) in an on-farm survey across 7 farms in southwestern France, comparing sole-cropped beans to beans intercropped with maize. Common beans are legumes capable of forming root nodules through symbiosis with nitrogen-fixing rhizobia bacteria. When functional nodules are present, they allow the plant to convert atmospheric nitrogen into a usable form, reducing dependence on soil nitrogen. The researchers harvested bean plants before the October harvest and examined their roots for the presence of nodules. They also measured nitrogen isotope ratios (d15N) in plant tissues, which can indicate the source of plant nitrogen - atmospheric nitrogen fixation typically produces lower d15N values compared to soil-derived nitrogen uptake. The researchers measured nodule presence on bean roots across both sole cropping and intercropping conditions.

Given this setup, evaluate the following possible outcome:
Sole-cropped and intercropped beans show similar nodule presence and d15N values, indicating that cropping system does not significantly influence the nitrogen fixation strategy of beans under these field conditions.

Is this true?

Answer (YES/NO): NO